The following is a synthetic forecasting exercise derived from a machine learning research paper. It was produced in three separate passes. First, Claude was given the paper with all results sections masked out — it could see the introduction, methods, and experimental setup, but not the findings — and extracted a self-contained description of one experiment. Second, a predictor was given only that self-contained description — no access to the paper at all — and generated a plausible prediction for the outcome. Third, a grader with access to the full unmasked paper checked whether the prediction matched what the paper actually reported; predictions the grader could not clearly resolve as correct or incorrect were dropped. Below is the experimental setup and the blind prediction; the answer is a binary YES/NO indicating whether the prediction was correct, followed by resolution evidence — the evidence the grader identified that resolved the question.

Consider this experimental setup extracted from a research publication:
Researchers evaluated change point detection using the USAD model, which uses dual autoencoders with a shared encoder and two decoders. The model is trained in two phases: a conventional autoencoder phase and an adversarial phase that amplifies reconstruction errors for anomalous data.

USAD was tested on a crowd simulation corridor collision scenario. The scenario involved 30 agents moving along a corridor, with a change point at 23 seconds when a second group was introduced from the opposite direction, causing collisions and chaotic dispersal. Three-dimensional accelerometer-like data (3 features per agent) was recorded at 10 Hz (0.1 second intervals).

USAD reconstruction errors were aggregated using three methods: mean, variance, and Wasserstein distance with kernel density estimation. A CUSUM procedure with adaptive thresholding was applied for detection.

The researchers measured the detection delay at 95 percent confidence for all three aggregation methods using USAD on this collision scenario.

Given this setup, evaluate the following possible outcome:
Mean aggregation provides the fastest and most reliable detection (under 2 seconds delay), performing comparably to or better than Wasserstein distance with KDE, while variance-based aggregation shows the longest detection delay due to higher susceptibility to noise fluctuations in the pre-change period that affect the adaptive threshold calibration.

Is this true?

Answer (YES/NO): NO